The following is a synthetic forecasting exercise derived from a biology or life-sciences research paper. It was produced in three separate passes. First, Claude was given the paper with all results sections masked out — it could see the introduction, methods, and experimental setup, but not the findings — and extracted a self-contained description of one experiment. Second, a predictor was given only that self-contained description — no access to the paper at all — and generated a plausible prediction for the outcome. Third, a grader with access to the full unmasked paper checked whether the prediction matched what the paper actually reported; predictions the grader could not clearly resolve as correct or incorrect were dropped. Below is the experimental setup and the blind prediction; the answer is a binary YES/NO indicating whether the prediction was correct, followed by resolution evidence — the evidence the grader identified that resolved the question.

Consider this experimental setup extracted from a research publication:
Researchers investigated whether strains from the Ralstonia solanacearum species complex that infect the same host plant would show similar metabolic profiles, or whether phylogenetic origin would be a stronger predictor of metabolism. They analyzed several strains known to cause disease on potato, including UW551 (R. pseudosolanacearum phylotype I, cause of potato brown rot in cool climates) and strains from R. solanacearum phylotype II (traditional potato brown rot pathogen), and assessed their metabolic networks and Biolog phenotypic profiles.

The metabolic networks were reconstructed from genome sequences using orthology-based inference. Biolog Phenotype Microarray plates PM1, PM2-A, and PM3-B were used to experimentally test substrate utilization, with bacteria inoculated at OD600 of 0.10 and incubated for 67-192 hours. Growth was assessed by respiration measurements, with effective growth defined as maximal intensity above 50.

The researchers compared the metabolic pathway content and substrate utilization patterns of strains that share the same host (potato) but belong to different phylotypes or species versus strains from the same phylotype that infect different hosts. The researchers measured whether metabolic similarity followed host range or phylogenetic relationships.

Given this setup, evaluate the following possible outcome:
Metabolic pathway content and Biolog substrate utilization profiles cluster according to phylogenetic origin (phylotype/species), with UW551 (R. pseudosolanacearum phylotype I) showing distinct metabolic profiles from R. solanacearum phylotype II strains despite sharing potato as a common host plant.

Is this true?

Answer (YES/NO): NO